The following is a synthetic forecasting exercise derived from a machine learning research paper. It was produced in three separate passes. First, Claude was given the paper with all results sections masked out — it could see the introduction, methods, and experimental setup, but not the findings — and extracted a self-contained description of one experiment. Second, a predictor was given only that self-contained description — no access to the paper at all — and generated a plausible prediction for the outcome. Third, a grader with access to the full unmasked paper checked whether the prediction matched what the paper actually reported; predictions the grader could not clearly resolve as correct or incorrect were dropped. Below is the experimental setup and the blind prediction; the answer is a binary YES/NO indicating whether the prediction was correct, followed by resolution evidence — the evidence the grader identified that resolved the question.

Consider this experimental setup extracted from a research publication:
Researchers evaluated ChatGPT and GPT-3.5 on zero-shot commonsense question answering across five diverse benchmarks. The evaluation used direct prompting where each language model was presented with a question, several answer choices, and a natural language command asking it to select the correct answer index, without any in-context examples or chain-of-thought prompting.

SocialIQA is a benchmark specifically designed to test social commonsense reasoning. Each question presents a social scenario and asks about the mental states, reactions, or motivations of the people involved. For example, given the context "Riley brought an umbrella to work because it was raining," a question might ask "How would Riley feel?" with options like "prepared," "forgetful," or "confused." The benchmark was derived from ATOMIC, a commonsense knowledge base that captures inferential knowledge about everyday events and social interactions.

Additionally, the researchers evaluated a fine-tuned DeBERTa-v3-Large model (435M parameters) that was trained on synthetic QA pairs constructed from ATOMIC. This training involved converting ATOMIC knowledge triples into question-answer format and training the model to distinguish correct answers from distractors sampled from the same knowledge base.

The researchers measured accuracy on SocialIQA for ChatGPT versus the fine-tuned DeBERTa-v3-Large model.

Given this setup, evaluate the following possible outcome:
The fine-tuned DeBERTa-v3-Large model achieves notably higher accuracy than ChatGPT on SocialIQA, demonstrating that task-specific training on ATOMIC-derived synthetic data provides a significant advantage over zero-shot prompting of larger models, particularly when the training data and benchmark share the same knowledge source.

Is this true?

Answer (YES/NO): NO